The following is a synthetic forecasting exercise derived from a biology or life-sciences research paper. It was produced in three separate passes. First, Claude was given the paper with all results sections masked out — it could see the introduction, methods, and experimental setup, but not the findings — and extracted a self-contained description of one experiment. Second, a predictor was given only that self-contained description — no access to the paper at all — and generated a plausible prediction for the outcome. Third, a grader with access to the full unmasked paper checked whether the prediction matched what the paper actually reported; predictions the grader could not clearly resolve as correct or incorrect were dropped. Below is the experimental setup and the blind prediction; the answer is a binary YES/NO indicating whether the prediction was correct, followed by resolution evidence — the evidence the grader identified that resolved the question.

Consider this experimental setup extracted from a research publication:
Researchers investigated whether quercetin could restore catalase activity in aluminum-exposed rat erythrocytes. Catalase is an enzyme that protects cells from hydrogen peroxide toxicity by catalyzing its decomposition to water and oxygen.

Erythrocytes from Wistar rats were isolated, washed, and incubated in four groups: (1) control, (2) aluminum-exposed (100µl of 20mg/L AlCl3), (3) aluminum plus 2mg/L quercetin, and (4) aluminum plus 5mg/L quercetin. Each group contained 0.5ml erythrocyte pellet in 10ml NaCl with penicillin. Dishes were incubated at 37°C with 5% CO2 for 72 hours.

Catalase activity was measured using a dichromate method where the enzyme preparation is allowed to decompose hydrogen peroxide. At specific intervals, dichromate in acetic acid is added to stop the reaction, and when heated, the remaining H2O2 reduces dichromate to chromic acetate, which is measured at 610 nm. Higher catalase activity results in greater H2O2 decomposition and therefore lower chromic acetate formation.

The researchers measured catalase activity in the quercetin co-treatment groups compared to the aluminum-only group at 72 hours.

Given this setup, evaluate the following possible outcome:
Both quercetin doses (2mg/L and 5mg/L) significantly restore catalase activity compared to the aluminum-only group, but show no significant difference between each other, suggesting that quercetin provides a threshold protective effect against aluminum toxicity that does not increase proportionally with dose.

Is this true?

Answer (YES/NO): NO